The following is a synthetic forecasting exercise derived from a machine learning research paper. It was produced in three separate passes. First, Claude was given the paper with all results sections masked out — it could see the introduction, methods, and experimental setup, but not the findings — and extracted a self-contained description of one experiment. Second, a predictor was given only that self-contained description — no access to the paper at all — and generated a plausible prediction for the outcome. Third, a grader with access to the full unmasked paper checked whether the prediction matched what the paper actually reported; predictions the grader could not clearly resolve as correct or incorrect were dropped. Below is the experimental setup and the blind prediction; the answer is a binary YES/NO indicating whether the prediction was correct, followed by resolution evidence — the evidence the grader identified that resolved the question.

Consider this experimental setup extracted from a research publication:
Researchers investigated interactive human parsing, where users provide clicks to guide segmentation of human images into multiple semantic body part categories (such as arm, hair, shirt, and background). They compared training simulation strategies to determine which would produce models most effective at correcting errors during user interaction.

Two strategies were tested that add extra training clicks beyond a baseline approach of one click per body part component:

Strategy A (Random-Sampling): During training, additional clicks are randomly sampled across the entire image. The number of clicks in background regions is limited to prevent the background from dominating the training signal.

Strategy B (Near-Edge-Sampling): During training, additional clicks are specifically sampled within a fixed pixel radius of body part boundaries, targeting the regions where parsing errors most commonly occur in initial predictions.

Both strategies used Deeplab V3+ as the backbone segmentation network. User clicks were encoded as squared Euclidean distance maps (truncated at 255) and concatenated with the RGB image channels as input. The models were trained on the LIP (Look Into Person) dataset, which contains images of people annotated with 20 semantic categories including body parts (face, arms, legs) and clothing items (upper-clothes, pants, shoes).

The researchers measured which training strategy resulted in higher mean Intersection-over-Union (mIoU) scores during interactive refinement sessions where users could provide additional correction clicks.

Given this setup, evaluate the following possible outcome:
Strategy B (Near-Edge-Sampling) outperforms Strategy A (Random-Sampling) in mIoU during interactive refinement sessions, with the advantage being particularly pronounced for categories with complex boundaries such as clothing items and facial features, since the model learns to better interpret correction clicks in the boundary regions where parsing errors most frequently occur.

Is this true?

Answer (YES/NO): NO